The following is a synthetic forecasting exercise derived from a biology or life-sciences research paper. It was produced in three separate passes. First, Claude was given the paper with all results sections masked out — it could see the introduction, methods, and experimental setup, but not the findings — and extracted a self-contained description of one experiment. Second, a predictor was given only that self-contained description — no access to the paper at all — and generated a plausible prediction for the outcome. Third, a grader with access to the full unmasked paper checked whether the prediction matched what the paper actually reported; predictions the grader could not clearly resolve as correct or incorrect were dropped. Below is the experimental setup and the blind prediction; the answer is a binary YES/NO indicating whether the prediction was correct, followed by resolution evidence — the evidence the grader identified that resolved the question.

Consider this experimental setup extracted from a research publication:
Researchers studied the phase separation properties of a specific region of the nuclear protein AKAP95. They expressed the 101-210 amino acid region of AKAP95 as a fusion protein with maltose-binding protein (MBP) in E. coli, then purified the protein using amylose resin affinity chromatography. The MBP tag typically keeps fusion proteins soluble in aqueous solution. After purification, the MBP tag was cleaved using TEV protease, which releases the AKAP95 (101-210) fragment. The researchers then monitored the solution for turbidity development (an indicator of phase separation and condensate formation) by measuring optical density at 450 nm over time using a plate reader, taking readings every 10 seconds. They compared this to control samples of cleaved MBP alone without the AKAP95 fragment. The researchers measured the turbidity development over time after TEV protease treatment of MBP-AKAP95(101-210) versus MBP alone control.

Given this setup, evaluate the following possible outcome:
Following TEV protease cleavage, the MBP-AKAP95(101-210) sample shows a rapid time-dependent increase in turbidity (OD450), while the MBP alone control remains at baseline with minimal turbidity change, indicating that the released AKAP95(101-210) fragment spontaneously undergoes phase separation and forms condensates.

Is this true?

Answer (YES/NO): YES